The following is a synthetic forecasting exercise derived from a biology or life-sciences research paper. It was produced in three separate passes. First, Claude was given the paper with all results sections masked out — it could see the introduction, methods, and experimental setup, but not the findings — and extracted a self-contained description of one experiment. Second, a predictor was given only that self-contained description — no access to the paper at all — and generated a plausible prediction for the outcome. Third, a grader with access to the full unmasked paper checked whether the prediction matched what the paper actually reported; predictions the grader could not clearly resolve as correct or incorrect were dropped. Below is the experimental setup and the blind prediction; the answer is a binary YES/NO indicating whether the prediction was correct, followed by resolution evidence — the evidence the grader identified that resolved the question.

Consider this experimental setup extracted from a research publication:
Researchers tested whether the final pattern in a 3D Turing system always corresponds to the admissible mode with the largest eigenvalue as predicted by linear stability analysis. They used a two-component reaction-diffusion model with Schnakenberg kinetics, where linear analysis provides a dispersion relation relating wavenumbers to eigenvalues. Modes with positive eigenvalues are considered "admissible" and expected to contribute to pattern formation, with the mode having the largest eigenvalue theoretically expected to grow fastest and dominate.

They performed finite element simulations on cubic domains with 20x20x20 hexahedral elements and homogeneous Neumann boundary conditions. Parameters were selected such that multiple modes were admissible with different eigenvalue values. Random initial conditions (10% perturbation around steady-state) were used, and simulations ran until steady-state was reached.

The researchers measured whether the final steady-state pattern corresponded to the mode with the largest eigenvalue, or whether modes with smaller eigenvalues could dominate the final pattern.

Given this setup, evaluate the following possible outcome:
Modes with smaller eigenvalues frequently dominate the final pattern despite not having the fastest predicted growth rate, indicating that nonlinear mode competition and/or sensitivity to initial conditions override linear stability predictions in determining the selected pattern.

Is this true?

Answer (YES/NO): YES